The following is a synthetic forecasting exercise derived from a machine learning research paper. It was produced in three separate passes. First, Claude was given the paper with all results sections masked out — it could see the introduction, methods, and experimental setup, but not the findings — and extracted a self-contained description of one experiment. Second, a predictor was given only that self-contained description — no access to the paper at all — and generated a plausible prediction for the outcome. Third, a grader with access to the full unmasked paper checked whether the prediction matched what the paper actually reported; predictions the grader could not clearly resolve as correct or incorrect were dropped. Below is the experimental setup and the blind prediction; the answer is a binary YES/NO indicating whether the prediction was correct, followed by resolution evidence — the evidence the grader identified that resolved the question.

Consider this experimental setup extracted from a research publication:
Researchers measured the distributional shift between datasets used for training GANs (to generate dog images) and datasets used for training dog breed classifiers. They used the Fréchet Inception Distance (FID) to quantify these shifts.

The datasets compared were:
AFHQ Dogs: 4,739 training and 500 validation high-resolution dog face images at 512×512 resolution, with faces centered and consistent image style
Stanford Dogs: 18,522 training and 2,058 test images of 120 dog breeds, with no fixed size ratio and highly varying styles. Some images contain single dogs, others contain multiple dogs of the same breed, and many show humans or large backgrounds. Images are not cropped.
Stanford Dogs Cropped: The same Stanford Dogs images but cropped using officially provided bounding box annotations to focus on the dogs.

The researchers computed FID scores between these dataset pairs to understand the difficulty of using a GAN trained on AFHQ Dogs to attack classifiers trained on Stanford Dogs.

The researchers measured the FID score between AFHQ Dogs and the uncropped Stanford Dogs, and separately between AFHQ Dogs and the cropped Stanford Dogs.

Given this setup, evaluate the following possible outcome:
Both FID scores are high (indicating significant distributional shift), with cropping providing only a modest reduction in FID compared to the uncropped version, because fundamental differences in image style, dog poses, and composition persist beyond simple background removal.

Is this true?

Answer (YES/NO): YES